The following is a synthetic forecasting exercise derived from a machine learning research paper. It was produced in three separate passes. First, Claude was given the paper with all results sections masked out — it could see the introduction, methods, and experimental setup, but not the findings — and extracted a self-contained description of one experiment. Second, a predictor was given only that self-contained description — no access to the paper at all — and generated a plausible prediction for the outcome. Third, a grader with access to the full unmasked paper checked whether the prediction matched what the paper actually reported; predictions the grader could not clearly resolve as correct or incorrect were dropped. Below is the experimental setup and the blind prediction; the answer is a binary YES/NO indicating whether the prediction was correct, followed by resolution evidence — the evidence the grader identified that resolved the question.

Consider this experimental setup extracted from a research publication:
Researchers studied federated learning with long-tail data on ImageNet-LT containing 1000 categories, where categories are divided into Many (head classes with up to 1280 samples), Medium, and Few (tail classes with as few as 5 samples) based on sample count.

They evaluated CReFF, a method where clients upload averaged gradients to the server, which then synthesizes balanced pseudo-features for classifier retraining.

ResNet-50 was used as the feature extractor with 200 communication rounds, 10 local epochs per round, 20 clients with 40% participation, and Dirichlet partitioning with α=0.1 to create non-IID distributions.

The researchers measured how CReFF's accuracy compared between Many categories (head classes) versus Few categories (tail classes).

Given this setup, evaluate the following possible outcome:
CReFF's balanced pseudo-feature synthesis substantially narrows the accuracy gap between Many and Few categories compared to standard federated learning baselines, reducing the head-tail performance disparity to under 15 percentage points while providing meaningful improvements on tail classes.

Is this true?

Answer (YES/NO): NO